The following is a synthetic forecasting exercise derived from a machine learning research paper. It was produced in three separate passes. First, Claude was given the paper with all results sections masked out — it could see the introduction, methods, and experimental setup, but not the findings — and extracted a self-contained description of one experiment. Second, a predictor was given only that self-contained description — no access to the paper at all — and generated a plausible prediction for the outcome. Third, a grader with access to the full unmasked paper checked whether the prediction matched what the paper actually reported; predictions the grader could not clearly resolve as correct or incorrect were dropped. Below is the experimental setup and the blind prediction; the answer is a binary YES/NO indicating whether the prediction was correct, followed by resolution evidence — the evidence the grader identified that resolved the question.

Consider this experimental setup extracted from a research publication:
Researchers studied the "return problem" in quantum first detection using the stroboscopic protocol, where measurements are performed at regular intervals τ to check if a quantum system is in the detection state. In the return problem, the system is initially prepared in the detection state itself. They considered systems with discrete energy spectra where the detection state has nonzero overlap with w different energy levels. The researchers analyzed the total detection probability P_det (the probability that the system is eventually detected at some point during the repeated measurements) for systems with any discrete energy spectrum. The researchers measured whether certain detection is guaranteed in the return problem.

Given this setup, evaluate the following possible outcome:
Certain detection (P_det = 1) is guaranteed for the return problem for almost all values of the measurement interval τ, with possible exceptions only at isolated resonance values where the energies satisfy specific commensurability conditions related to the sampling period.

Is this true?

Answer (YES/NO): NO